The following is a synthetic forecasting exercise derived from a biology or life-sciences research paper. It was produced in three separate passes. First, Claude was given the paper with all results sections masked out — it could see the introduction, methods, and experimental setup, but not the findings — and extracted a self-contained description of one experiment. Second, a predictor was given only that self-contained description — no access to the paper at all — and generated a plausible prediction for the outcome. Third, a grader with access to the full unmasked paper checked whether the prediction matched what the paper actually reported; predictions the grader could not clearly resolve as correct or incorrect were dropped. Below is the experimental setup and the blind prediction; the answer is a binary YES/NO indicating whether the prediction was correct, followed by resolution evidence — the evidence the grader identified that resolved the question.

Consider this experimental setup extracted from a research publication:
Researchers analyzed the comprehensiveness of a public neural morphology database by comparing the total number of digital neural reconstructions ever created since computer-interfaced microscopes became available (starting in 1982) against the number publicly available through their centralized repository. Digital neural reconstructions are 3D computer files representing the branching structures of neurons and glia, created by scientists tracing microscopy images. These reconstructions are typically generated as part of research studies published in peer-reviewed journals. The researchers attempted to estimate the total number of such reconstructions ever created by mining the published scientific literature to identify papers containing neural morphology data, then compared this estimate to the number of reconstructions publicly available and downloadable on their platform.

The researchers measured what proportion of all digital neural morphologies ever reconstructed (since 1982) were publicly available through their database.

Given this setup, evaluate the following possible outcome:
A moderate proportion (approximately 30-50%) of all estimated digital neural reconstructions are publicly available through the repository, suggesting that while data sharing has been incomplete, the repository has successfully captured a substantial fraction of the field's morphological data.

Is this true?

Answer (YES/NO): NO